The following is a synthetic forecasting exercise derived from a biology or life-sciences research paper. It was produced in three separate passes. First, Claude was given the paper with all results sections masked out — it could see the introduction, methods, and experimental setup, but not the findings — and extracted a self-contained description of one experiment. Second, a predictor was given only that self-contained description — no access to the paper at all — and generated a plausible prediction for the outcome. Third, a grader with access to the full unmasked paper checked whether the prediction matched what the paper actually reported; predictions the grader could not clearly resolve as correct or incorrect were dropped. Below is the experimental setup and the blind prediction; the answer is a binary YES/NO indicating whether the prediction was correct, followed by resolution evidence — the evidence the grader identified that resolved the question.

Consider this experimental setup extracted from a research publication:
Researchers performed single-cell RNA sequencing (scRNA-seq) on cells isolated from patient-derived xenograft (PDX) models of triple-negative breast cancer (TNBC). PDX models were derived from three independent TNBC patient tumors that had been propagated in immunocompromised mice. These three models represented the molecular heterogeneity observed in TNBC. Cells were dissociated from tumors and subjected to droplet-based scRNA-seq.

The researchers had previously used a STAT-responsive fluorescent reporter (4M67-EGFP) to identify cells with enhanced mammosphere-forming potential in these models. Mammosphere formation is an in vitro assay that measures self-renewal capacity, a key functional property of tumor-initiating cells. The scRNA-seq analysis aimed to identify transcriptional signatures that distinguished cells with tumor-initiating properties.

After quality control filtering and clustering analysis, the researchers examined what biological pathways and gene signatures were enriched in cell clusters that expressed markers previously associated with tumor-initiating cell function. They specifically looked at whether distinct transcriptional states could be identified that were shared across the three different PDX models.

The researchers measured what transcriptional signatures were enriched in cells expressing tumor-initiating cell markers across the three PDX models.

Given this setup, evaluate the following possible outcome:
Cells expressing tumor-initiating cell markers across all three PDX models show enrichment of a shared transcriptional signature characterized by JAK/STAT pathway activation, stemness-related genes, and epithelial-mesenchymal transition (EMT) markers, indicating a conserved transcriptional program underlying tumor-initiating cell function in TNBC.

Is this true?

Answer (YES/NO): NO